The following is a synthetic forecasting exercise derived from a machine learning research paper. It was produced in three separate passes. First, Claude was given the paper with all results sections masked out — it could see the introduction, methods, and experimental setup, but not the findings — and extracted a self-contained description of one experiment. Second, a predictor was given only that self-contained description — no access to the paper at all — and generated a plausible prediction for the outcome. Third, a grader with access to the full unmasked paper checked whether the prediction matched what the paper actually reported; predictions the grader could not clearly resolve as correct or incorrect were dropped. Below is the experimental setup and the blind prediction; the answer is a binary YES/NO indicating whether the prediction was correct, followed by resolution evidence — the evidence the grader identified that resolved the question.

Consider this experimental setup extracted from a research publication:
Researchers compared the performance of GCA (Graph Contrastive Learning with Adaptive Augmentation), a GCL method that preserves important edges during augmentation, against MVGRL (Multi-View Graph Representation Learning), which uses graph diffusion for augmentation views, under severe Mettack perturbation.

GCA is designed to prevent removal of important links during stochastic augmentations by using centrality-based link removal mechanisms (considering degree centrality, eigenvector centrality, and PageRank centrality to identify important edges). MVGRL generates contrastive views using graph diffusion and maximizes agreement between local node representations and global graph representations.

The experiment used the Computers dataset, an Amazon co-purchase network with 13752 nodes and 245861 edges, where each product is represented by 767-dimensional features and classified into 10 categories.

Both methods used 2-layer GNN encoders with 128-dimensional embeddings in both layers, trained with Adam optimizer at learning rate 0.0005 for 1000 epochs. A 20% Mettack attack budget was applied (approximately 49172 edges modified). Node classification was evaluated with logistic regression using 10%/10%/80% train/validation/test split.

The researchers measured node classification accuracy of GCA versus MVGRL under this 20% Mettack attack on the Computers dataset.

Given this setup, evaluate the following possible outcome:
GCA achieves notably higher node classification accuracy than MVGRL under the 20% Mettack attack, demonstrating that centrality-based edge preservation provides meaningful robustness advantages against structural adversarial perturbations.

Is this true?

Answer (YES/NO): NO